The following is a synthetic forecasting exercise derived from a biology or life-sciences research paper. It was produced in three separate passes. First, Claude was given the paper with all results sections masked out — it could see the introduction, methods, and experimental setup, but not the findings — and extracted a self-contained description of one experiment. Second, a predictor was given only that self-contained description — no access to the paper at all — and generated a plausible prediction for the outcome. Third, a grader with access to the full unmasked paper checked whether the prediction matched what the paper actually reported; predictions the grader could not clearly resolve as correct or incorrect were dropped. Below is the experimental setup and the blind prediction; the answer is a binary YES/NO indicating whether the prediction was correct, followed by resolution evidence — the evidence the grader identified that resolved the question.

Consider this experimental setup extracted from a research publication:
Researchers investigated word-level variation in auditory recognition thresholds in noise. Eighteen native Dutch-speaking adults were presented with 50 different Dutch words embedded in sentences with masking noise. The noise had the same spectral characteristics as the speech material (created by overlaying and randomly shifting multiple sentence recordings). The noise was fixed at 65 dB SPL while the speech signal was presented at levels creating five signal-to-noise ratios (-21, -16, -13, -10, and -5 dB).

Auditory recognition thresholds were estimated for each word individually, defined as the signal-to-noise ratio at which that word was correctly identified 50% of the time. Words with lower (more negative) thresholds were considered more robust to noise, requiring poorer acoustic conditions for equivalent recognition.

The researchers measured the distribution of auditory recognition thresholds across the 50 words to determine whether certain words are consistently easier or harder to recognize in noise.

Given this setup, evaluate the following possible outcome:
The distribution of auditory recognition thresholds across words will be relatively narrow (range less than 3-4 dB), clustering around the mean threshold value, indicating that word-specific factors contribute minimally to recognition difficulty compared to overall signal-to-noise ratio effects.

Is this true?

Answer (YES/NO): NO